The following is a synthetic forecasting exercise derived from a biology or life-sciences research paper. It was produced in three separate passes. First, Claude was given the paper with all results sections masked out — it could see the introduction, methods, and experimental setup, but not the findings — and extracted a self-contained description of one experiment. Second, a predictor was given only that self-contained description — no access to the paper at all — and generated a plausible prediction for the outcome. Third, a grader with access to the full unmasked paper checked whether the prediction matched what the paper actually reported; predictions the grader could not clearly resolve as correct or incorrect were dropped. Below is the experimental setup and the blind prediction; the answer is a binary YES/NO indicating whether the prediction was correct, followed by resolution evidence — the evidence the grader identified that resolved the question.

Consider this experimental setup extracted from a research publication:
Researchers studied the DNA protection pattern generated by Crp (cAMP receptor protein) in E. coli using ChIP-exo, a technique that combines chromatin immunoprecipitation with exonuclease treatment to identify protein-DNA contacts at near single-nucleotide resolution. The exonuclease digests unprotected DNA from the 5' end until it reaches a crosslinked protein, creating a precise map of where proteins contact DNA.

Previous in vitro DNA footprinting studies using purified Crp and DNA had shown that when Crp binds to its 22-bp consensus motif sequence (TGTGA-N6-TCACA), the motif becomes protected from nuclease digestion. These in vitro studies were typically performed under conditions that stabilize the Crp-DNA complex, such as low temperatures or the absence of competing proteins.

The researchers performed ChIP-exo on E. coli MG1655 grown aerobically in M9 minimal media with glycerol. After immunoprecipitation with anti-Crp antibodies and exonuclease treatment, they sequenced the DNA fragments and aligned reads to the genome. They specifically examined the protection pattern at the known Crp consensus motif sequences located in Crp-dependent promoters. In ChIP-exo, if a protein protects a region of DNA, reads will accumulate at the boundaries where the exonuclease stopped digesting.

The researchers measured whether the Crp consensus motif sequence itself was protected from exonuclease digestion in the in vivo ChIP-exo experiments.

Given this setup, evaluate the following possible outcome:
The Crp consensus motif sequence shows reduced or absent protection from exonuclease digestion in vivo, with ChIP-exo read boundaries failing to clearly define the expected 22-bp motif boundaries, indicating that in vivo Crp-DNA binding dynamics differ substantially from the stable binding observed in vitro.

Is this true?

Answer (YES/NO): YES